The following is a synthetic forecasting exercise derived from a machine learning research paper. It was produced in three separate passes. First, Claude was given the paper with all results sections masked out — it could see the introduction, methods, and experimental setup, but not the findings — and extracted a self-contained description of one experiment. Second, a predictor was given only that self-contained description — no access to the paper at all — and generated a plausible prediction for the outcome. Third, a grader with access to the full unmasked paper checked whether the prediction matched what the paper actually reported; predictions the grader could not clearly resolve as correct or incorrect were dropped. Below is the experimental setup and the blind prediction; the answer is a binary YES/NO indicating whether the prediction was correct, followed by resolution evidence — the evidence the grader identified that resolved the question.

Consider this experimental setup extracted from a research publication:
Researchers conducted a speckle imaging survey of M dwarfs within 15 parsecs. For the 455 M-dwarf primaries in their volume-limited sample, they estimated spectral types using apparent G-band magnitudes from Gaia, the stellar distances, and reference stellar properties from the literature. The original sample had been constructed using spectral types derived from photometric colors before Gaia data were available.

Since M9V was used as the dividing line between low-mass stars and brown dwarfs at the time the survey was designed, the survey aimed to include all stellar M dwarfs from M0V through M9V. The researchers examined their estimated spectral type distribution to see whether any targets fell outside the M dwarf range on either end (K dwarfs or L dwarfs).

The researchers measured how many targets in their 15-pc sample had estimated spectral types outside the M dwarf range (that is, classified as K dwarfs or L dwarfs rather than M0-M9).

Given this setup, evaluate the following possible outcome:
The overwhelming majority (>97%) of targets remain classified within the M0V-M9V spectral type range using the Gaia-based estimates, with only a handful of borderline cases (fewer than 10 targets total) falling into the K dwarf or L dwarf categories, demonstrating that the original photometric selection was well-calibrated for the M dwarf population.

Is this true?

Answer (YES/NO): NO